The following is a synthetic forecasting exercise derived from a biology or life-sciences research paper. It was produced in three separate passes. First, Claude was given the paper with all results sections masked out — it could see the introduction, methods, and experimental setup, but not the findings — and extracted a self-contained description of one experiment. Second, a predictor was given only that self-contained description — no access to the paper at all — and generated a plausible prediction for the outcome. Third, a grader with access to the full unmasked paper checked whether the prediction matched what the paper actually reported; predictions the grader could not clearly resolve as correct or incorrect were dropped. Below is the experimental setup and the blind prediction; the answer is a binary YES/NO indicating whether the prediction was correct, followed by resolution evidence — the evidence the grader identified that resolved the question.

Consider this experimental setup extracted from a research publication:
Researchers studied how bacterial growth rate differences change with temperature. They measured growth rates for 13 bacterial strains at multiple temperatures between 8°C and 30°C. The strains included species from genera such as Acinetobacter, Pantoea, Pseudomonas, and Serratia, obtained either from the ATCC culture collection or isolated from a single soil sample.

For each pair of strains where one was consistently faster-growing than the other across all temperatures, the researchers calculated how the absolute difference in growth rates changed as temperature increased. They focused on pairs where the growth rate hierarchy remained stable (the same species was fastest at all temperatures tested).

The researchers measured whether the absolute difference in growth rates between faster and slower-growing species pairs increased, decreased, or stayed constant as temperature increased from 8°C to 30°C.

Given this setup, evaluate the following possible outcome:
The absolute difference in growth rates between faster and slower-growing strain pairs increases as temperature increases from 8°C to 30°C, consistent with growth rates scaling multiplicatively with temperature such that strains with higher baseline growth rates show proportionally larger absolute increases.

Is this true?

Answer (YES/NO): YES